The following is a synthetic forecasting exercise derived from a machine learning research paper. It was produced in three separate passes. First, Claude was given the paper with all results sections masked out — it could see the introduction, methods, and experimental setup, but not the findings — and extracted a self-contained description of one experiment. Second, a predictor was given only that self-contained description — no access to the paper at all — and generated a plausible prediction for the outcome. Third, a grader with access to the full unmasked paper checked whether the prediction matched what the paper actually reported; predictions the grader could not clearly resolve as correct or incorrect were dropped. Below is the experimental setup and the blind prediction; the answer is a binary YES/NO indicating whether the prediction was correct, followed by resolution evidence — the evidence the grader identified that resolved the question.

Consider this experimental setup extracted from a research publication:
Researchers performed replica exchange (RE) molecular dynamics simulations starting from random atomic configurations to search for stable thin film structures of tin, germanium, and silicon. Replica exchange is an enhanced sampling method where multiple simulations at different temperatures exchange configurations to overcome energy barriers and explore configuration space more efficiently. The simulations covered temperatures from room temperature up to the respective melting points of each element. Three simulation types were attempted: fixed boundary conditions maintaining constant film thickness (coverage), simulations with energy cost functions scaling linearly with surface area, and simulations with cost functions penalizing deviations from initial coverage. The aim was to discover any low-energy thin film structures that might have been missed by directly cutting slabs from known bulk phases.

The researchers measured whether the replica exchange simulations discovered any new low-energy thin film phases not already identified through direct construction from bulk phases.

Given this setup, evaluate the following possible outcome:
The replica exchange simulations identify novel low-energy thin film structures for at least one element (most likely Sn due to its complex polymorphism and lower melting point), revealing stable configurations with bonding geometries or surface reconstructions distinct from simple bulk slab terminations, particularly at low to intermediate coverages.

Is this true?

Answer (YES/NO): NO